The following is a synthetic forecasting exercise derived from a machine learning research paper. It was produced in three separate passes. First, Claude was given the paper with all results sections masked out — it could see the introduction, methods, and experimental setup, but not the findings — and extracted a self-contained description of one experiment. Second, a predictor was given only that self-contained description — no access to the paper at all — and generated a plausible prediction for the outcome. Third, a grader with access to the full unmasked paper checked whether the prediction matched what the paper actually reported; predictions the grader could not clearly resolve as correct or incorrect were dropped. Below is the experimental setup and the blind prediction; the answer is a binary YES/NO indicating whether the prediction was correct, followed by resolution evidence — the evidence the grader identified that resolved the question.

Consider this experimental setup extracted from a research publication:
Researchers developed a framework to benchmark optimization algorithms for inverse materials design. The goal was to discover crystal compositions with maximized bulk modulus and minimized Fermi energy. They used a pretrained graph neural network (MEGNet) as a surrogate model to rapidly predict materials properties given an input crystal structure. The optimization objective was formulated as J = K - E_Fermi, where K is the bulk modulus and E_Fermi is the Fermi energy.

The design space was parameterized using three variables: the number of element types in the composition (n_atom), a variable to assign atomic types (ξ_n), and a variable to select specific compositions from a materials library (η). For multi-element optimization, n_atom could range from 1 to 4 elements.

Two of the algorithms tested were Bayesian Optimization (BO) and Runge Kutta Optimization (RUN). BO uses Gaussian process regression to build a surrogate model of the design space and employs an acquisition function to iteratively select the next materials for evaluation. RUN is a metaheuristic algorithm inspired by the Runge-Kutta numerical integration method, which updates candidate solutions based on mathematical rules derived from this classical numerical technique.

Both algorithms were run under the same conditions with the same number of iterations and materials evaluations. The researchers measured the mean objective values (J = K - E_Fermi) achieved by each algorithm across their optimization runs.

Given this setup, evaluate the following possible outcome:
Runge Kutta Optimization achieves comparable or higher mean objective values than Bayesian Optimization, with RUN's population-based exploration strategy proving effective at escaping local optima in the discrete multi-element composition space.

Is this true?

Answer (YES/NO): YES